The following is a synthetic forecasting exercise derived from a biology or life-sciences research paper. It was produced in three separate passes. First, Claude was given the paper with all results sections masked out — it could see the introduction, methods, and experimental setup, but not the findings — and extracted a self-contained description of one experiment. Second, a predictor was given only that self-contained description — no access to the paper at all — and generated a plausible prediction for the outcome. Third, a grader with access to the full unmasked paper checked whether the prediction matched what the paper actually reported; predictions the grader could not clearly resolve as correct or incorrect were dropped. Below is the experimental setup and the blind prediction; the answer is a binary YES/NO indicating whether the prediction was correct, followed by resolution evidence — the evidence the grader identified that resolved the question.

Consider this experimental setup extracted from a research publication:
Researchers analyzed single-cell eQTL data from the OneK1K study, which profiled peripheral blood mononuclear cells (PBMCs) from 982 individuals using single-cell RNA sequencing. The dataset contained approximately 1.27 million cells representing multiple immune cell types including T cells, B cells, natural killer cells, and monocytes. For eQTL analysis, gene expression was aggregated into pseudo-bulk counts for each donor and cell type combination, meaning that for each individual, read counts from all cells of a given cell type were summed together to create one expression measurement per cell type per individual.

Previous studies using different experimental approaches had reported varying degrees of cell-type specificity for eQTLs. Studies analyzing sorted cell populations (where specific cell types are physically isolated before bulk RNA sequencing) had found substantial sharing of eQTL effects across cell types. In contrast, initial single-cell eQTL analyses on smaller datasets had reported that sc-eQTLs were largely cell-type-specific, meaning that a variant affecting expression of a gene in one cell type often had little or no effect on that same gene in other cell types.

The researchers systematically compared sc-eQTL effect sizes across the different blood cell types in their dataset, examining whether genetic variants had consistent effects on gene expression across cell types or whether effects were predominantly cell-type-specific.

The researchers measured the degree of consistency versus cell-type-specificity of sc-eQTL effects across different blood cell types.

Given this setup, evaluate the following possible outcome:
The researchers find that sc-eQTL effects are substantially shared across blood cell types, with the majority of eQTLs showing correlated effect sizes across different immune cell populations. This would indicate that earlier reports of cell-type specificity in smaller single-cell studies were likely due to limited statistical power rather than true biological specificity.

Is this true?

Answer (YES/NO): YES